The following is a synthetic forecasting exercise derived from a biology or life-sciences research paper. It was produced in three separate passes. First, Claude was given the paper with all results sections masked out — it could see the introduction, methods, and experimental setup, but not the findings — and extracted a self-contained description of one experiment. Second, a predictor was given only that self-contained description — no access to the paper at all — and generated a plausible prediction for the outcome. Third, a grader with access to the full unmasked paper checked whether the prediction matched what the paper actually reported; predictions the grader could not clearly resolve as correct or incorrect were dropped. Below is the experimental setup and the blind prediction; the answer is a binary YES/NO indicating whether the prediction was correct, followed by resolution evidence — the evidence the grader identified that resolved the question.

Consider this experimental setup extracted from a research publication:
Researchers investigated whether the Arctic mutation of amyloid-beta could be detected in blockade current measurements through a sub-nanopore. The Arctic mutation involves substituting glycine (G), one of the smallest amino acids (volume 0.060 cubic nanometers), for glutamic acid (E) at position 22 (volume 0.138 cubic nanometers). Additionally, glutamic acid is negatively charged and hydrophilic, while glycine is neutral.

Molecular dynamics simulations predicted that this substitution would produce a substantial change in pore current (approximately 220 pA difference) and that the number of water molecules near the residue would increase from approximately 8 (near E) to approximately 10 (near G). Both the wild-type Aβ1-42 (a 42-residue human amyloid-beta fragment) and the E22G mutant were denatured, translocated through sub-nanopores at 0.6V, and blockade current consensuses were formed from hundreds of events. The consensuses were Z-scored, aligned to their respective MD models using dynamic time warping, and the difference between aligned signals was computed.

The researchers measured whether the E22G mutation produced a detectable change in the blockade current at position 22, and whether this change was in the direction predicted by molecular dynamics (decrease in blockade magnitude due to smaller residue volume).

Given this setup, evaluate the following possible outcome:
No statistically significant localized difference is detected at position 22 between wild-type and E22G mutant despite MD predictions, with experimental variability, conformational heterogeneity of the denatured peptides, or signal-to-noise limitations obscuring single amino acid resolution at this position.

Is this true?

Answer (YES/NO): NO